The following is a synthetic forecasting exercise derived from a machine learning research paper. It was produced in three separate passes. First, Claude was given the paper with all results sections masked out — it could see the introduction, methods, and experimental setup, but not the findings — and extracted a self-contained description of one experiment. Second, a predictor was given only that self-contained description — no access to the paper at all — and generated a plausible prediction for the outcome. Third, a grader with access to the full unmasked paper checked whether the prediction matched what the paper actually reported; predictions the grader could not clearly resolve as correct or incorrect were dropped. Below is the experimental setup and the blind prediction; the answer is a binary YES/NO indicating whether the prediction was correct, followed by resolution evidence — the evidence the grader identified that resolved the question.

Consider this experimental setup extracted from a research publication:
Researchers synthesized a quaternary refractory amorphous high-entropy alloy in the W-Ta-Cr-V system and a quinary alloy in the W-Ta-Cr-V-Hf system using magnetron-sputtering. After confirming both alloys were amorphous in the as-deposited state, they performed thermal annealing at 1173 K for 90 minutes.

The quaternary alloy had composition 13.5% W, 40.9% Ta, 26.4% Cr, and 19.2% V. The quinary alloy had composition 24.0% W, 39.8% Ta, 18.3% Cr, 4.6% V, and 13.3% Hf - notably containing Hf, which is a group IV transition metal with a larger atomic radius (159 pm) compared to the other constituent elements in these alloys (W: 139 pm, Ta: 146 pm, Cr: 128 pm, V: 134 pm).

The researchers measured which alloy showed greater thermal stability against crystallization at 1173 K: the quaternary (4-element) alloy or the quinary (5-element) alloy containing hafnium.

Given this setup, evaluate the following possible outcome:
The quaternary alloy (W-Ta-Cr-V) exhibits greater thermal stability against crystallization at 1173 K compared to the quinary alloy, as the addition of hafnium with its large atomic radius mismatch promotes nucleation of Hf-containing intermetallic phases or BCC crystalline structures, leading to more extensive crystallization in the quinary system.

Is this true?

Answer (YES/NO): NO